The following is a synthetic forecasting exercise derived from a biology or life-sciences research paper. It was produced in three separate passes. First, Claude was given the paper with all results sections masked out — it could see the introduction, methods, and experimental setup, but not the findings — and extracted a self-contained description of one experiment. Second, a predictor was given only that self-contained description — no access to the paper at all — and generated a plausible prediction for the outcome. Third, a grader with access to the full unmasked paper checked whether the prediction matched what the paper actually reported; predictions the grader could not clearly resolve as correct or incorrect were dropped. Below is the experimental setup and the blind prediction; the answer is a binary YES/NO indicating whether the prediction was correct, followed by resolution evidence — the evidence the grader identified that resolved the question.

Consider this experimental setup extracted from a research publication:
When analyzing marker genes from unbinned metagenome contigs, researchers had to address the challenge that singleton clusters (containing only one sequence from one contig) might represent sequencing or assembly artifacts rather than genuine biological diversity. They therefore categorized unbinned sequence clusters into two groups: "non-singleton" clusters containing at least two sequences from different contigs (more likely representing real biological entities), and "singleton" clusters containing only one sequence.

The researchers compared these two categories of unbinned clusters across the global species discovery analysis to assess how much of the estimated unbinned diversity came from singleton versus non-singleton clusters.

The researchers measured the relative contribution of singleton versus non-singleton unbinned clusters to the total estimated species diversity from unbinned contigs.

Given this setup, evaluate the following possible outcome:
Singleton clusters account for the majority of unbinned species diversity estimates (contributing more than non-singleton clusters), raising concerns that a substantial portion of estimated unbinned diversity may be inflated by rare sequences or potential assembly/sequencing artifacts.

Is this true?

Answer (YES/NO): YES